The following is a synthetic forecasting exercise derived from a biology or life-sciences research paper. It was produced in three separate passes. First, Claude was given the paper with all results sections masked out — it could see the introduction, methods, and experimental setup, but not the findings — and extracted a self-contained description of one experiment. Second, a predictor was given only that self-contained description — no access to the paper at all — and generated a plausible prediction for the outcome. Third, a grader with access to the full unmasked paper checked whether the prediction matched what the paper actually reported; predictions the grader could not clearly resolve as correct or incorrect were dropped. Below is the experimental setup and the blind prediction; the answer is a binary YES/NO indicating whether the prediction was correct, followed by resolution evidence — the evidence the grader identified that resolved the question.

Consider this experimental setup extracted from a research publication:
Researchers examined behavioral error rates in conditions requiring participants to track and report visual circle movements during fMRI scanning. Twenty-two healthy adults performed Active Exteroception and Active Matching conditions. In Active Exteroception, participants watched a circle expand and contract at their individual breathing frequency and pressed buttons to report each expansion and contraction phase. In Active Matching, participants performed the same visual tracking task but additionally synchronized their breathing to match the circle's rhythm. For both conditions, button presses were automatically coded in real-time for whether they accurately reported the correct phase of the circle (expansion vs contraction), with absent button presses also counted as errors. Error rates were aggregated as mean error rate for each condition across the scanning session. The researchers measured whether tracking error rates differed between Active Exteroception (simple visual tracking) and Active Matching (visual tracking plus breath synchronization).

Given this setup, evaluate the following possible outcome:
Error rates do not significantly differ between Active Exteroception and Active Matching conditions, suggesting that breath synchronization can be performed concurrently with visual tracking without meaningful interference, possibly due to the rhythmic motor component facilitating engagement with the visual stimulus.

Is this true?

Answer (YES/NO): YES